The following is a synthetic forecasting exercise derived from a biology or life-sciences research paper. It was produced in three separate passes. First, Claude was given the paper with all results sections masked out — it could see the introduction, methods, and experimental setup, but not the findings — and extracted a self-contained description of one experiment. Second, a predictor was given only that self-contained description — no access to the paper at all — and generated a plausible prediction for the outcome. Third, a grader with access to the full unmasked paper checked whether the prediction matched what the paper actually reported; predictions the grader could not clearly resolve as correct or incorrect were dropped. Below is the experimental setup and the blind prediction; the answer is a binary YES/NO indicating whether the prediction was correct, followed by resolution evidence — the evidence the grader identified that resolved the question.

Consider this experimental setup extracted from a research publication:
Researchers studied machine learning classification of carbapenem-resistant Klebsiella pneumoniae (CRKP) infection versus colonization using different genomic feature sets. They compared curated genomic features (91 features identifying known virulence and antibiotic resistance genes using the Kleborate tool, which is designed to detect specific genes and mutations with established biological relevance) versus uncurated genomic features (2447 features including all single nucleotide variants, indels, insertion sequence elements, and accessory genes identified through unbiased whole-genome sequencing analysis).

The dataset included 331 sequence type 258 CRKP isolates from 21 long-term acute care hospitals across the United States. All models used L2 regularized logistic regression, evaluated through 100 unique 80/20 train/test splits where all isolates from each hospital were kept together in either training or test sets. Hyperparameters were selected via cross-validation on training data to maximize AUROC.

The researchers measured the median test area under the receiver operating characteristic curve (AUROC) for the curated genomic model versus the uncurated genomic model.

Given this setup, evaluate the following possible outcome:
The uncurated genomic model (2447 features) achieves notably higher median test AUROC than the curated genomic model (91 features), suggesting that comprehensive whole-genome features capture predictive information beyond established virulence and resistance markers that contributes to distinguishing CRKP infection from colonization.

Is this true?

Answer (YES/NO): NO